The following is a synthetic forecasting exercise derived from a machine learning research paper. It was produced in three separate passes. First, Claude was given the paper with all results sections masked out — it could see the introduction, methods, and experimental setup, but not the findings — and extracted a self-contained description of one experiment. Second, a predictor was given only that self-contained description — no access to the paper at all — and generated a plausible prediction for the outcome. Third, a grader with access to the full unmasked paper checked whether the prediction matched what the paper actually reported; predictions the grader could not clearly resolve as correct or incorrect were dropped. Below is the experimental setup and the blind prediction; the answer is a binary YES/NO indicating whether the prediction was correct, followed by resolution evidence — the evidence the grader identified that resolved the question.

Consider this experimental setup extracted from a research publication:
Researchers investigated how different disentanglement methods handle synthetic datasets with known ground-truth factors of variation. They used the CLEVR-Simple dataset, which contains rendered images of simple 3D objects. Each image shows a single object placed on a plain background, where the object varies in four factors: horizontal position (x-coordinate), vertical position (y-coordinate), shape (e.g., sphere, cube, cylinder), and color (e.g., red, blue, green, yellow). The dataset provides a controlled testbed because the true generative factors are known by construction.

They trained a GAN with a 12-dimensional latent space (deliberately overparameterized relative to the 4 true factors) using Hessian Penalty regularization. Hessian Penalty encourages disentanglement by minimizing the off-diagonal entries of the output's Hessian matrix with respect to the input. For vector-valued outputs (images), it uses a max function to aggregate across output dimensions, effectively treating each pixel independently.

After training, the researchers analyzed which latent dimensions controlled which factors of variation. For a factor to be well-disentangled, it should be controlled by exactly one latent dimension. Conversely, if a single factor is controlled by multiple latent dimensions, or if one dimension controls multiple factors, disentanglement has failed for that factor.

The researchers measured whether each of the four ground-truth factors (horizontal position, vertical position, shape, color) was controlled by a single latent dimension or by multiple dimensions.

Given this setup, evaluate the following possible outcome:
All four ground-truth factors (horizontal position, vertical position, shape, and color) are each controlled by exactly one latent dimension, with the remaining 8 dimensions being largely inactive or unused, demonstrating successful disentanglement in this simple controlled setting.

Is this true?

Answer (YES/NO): NO